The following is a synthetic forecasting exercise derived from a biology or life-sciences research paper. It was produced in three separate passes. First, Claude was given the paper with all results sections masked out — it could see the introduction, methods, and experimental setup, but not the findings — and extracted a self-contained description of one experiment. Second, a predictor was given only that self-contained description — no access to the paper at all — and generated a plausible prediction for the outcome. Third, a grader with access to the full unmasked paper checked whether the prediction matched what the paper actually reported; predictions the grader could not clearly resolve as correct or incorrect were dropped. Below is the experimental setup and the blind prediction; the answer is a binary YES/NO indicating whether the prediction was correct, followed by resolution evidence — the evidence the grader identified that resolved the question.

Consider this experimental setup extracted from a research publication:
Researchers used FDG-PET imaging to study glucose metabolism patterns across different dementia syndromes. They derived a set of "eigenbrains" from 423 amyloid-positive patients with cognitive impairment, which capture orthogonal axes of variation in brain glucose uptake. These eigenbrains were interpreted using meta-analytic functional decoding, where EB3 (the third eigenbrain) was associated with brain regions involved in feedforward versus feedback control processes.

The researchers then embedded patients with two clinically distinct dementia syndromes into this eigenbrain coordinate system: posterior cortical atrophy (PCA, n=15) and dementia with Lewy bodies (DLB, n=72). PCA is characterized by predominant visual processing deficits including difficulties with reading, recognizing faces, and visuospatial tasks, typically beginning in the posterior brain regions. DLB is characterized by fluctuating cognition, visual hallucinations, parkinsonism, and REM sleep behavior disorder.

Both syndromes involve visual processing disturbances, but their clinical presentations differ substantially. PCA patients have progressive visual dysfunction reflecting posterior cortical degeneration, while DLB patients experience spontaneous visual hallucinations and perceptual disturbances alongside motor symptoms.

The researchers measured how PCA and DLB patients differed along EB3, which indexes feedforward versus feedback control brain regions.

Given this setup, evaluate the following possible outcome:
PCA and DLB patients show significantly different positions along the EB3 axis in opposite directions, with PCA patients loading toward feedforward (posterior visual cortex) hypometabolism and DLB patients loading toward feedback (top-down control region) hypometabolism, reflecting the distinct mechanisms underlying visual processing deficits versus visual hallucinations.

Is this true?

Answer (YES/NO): NO